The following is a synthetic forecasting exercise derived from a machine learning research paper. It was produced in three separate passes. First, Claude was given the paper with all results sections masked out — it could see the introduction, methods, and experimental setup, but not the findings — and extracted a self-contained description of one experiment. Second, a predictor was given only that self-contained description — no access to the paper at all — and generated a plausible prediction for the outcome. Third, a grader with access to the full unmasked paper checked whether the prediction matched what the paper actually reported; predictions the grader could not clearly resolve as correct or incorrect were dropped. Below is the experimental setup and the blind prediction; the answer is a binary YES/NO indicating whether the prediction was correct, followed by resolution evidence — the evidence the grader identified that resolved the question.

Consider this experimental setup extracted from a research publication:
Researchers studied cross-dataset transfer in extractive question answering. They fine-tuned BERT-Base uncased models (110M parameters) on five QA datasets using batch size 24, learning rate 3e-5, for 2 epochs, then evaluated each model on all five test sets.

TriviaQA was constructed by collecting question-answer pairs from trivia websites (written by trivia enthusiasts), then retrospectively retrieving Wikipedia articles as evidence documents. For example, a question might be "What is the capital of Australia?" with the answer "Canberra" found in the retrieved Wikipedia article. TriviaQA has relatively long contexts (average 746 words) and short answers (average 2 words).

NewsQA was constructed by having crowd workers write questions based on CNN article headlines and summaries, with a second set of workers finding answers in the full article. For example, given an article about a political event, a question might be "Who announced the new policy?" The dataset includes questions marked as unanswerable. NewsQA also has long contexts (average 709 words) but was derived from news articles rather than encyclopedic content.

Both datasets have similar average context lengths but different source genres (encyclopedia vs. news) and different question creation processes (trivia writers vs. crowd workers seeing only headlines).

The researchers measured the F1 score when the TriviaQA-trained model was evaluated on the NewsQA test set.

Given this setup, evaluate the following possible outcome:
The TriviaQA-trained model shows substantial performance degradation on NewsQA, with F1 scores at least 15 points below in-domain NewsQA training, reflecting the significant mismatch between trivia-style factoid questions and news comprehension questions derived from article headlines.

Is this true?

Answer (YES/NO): YES